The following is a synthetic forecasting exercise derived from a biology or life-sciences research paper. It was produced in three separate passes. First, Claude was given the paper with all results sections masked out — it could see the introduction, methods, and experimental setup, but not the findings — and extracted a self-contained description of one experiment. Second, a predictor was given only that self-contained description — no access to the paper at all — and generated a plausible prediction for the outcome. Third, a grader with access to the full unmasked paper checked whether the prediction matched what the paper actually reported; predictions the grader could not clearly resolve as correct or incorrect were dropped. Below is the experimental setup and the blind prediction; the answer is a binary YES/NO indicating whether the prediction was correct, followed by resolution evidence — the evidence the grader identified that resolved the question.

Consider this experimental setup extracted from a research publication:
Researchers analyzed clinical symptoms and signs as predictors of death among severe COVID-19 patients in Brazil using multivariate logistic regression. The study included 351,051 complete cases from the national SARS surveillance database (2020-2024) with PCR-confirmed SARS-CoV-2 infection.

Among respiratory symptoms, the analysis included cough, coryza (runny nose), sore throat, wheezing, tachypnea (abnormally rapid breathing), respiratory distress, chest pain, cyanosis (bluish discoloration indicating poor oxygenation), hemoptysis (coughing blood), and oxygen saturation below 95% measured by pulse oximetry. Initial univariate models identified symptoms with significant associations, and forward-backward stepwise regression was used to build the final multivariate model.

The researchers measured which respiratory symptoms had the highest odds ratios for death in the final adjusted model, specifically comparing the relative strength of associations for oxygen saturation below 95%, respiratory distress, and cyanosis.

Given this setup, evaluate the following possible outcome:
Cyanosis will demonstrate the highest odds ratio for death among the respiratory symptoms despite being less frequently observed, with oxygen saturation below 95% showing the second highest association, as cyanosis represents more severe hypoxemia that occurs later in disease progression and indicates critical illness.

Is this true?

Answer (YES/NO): NO